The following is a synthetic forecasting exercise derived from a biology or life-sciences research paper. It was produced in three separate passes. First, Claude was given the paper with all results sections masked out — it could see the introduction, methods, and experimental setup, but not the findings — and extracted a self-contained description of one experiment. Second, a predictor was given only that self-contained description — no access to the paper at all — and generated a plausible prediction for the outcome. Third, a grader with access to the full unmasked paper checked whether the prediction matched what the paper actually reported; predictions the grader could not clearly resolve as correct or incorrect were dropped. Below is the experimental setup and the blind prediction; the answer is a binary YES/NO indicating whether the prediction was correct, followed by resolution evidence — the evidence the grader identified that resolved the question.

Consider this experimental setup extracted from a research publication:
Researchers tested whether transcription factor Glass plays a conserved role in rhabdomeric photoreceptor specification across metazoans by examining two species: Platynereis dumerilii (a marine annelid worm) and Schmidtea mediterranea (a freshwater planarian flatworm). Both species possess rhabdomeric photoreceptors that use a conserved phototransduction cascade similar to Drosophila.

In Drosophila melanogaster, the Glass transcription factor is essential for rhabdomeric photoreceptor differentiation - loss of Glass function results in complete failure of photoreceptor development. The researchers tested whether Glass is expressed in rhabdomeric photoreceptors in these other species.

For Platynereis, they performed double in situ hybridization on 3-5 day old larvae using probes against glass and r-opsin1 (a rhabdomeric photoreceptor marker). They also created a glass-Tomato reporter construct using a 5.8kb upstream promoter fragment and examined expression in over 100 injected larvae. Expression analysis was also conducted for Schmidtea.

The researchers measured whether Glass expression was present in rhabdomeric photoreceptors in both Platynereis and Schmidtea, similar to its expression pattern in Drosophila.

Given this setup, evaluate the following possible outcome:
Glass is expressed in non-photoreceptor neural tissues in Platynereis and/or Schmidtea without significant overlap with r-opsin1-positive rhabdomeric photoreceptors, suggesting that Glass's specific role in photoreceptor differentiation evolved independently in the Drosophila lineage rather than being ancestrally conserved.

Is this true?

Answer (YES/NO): NO